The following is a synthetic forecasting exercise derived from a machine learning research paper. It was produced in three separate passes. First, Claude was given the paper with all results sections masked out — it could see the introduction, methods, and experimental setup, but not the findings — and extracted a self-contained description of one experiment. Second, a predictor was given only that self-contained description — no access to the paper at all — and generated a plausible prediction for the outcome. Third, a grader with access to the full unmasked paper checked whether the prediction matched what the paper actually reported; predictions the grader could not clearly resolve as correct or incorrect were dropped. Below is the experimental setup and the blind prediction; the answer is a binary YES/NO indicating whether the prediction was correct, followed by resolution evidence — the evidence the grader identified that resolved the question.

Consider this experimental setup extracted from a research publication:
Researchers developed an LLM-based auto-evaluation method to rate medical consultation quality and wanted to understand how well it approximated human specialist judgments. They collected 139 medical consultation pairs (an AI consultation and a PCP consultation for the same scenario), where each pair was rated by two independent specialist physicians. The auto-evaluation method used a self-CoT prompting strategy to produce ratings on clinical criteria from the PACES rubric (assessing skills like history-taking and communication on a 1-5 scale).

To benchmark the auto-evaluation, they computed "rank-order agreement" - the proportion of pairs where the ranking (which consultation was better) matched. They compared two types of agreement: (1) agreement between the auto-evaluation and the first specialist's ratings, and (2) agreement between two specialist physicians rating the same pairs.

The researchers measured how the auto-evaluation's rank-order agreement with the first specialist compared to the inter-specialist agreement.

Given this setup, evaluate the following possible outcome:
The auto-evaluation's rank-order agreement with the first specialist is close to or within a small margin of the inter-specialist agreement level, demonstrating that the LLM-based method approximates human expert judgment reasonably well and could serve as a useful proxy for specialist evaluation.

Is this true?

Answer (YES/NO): YES